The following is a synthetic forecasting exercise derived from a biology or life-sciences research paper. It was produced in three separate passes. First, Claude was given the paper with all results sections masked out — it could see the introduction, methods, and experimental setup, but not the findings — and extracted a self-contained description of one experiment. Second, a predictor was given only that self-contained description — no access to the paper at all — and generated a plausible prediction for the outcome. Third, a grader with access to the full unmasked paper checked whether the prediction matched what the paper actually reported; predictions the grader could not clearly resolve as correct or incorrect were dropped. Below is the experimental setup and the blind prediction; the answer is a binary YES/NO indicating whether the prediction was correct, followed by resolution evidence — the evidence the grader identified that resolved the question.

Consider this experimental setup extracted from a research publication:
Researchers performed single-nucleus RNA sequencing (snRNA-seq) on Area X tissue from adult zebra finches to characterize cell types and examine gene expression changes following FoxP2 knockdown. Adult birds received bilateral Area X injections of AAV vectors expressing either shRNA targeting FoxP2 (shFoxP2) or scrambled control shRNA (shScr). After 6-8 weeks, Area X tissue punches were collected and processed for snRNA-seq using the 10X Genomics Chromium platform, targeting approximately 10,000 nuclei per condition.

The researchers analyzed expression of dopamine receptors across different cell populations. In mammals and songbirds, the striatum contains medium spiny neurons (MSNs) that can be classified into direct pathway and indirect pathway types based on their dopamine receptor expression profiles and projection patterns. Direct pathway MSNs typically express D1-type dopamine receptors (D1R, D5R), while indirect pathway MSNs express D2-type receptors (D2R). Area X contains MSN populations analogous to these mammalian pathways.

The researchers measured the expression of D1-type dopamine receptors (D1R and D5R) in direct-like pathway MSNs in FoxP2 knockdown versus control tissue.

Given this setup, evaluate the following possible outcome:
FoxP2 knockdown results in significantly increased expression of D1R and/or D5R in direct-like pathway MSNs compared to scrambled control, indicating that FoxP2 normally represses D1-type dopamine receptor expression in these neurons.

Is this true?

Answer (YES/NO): NO